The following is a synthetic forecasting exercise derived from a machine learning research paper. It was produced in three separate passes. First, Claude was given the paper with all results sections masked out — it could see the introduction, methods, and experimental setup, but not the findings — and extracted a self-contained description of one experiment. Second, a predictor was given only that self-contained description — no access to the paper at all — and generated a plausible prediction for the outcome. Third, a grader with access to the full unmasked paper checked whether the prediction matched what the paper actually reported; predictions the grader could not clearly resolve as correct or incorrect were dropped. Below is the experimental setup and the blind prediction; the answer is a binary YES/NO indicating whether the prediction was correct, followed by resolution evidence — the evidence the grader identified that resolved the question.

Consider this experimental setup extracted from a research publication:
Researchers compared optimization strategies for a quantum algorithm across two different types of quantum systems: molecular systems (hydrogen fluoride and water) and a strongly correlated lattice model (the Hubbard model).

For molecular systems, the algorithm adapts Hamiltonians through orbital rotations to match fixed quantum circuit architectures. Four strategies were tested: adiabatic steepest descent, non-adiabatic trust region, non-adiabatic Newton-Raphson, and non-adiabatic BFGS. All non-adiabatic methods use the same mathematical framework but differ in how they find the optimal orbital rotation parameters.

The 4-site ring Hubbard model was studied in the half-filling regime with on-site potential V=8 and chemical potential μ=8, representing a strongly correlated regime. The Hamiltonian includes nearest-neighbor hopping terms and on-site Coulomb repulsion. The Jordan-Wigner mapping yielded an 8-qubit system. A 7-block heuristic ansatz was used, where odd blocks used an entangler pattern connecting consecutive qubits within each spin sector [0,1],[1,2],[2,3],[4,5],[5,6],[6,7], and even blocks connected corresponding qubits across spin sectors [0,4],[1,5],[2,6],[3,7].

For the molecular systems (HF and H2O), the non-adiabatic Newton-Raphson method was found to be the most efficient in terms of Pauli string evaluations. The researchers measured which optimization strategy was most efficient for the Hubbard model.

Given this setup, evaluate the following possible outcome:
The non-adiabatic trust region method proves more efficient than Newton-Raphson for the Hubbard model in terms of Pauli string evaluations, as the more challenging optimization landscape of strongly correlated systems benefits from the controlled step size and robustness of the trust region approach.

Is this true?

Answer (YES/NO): YES